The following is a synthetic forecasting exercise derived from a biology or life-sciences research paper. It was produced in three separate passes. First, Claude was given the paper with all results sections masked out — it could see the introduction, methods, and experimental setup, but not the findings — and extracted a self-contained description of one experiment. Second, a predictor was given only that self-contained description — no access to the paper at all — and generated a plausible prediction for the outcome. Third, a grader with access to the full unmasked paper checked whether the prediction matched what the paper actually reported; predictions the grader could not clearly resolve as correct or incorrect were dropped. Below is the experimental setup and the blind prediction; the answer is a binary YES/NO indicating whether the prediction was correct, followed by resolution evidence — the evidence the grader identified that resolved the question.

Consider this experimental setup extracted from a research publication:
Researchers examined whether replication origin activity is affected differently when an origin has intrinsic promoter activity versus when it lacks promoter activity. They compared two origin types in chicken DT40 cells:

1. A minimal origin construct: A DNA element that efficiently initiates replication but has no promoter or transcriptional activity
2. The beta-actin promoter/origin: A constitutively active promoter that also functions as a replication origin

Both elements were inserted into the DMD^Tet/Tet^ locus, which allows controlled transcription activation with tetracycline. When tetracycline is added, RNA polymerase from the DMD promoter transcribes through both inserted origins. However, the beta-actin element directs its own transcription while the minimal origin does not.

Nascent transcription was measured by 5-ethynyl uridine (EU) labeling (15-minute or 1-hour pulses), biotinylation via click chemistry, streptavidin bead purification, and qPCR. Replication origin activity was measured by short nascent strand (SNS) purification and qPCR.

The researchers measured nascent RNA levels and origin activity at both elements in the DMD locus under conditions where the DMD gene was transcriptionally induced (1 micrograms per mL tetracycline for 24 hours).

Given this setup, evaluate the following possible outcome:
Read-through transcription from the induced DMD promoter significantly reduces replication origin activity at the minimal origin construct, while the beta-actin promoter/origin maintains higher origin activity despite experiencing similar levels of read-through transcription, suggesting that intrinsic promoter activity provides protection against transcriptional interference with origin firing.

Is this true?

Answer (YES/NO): YES